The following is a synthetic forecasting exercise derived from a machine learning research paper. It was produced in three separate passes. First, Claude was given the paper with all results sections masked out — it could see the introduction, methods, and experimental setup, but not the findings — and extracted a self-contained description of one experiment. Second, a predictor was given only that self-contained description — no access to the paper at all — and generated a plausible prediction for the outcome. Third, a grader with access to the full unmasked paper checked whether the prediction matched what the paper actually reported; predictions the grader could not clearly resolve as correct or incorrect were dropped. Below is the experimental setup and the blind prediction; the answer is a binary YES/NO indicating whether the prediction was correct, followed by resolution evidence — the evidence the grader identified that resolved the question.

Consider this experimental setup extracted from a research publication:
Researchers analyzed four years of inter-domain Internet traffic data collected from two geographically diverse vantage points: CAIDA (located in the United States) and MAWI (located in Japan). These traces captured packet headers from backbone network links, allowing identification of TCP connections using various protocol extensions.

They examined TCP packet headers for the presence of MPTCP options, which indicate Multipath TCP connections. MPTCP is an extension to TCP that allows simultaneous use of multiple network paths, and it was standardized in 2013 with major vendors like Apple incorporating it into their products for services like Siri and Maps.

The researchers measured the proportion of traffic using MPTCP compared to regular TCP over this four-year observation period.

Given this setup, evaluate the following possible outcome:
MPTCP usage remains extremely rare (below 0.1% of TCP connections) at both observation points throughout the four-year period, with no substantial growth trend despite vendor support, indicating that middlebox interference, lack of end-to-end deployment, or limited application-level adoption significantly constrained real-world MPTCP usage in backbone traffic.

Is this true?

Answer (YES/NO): NO